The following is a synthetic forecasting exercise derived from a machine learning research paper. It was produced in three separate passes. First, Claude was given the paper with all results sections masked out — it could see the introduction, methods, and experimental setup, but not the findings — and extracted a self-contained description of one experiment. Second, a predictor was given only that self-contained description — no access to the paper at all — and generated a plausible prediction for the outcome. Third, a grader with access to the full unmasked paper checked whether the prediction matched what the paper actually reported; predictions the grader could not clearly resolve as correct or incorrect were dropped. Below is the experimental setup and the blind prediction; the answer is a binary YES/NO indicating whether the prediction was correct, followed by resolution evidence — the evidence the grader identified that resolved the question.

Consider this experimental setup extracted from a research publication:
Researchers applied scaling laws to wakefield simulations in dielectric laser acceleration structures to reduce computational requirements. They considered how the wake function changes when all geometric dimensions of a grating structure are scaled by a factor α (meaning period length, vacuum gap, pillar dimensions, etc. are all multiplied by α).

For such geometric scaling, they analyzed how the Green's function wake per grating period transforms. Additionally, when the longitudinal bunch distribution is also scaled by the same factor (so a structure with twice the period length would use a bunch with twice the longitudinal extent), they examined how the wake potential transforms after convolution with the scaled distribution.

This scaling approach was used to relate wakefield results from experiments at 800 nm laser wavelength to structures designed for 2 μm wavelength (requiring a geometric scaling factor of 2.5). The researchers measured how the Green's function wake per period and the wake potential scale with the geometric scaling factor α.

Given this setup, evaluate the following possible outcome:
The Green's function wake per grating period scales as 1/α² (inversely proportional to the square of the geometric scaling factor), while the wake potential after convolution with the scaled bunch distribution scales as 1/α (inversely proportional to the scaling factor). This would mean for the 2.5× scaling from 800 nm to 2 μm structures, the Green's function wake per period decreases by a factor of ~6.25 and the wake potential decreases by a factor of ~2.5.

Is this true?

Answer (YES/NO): NO